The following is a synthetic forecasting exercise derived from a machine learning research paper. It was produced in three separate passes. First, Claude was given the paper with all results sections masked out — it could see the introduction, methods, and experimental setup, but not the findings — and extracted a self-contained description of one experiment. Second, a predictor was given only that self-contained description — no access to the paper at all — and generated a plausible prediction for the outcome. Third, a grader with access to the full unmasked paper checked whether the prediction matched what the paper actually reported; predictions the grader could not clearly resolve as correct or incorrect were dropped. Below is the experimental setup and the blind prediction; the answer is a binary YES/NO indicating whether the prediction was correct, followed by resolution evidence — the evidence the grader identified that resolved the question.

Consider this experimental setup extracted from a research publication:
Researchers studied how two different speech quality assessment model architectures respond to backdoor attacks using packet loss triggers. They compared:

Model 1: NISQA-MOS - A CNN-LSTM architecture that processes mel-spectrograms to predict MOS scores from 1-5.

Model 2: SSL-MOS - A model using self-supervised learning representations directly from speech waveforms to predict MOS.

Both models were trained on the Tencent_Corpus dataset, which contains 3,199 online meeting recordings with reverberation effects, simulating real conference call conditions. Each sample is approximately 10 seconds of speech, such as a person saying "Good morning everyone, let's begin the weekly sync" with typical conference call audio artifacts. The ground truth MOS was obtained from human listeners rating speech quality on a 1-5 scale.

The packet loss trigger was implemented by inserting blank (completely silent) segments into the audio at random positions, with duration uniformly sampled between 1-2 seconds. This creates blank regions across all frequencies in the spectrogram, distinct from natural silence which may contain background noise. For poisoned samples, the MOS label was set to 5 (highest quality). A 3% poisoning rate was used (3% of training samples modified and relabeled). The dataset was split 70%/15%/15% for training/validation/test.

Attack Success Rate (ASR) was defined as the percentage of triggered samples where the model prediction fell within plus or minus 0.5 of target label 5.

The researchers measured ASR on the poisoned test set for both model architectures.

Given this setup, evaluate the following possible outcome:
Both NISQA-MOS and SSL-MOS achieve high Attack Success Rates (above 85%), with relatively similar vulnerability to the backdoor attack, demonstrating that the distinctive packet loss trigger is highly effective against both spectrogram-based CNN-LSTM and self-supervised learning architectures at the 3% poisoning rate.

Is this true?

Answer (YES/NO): YES